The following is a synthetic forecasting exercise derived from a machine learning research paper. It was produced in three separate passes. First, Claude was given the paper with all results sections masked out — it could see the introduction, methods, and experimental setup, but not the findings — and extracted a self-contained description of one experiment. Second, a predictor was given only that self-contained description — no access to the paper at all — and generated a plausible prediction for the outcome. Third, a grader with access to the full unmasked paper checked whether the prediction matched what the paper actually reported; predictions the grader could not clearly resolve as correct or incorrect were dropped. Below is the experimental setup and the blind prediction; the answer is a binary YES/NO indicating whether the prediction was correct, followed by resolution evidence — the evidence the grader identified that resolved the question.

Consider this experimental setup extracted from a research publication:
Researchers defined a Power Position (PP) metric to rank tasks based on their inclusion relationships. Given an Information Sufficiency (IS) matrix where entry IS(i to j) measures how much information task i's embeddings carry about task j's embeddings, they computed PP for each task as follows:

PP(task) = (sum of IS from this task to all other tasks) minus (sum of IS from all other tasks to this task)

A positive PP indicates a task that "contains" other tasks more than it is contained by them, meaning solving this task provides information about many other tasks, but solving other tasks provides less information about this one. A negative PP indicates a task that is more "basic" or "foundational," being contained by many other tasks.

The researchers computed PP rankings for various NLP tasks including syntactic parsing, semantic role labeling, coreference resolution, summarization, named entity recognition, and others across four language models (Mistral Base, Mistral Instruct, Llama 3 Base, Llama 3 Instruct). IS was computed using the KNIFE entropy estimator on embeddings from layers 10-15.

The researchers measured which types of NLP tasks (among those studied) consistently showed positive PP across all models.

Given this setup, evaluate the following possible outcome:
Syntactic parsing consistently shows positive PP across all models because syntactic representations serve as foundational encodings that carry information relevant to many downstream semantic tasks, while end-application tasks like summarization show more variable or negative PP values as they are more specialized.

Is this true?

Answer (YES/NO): NO